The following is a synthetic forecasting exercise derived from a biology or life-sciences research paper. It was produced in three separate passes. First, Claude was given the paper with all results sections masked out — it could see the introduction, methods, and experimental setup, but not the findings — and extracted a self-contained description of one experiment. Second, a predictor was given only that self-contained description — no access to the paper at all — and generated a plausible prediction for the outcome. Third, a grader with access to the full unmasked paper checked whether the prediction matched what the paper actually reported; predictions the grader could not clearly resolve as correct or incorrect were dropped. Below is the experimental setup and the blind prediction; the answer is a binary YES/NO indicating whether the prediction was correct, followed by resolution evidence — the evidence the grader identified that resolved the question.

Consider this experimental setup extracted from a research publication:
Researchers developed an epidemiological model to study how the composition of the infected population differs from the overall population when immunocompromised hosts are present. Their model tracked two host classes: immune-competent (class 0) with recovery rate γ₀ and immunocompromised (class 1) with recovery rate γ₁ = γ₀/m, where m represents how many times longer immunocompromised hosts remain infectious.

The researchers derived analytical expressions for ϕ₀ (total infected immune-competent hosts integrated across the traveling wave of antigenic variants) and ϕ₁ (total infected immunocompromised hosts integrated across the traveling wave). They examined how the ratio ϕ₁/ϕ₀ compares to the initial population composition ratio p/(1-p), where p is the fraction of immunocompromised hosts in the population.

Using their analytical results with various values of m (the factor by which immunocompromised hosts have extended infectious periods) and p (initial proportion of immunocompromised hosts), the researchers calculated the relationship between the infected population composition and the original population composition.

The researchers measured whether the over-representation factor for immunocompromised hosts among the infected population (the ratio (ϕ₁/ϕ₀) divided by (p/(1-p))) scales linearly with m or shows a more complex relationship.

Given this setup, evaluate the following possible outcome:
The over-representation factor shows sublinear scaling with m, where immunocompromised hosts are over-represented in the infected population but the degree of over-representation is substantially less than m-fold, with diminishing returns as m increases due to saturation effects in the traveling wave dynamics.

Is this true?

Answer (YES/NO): NO